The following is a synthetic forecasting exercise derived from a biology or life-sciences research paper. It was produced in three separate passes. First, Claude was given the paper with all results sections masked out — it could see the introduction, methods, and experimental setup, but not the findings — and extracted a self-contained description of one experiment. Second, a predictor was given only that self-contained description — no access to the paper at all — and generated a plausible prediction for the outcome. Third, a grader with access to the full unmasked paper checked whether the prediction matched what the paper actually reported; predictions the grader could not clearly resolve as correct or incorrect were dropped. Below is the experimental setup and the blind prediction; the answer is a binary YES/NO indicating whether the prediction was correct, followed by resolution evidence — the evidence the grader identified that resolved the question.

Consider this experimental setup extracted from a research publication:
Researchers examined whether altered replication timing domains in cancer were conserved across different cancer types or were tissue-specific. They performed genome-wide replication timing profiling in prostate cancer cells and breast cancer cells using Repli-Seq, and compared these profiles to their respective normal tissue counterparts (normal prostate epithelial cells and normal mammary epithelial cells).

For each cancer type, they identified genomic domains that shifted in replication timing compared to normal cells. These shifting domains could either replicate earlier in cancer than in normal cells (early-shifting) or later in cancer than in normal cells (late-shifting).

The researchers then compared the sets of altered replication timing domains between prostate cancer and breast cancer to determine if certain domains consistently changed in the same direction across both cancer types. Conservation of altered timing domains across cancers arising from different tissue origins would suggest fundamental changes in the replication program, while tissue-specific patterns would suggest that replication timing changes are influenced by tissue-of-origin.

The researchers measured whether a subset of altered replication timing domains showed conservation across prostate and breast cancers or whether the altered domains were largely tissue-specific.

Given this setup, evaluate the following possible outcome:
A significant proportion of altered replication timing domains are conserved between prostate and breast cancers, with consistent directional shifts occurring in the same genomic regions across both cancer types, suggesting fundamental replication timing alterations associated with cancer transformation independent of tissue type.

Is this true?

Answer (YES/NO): YES